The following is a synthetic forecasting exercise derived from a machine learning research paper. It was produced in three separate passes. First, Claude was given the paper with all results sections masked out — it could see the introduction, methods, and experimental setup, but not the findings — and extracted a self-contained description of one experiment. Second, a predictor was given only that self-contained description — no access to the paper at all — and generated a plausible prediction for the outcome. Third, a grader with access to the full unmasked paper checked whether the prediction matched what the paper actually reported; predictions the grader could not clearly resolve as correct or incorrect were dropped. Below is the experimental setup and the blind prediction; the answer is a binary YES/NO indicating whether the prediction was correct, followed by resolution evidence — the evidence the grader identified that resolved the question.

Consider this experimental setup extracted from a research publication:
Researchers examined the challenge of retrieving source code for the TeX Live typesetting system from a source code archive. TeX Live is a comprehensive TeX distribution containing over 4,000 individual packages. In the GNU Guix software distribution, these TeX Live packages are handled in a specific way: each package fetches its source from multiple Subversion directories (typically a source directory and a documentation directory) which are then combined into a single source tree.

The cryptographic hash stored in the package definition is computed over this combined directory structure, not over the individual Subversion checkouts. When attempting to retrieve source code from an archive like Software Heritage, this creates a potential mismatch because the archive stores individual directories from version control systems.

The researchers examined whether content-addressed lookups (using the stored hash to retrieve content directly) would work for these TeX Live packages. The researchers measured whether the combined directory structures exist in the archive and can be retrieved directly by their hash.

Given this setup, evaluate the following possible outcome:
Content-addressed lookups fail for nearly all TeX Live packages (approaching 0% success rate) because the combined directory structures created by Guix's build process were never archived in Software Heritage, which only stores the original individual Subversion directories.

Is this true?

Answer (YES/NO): YES